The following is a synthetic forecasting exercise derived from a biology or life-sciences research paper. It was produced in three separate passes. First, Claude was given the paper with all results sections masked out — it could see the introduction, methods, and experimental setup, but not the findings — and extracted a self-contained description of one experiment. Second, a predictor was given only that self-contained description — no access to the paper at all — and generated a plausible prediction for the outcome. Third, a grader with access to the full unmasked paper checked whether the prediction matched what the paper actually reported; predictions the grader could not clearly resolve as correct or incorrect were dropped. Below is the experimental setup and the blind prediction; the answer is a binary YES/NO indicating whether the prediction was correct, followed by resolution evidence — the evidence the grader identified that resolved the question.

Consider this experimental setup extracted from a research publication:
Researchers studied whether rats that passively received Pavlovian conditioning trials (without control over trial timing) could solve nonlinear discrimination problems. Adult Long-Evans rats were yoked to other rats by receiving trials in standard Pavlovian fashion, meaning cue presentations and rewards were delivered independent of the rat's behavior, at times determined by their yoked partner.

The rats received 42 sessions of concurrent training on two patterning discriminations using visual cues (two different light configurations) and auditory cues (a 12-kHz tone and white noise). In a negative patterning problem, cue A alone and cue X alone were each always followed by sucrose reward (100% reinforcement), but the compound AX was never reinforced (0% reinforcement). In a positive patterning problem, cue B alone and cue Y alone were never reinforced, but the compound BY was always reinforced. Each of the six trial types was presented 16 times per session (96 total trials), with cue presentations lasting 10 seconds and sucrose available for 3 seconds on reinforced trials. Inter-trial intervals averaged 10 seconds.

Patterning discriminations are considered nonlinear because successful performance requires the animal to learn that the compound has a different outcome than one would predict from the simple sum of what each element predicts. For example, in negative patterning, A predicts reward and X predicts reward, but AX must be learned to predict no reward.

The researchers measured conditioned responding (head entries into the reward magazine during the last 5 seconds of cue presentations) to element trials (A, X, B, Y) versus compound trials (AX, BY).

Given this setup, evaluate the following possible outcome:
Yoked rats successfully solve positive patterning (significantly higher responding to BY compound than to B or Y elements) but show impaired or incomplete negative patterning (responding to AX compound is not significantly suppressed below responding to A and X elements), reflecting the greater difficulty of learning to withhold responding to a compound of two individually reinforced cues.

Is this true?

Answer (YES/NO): NO